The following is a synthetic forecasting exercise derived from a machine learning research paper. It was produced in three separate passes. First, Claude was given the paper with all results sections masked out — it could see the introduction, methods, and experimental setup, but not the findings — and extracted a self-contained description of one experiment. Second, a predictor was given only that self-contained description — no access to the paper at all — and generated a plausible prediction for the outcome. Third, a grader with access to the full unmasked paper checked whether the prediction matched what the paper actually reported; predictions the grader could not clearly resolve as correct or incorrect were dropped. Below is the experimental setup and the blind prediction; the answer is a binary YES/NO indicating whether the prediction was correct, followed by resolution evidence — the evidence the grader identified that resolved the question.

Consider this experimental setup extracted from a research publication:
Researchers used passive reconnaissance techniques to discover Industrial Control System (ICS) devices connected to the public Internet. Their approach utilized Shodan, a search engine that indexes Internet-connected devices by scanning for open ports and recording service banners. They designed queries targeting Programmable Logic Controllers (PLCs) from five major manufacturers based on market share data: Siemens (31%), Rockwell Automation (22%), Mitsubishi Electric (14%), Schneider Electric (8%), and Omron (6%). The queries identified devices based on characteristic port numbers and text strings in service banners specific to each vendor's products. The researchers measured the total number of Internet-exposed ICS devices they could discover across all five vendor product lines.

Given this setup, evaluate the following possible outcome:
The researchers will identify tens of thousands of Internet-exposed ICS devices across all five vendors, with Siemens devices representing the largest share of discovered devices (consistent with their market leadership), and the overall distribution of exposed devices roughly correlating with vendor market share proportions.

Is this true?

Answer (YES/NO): NO